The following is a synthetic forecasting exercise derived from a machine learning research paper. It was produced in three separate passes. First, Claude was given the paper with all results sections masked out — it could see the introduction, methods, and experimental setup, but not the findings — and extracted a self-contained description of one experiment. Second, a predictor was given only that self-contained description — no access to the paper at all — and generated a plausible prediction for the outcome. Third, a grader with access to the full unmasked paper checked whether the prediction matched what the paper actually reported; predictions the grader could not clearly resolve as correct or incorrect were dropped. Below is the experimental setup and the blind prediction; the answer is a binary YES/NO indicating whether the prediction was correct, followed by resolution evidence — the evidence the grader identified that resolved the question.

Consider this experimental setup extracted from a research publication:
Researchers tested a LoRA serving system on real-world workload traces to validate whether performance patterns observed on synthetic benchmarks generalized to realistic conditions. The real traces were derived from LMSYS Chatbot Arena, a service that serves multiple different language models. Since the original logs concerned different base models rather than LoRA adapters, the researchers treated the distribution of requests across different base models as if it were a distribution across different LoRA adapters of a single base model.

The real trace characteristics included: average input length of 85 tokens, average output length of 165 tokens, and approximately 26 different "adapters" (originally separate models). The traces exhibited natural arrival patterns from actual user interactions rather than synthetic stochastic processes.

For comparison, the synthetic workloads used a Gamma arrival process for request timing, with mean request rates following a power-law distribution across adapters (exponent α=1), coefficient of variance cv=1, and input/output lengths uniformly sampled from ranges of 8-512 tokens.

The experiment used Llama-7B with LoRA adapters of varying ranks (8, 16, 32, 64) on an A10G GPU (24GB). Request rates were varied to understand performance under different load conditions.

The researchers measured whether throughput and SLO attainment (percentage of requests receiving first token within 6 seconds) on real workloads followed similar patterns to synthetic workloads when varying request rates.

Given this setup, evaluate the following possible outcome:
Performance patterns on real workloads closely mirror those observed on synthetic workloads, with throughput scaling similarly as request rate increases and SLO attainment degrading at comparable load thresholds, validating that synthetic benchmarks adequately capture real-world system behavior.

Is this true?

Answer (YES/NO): YES